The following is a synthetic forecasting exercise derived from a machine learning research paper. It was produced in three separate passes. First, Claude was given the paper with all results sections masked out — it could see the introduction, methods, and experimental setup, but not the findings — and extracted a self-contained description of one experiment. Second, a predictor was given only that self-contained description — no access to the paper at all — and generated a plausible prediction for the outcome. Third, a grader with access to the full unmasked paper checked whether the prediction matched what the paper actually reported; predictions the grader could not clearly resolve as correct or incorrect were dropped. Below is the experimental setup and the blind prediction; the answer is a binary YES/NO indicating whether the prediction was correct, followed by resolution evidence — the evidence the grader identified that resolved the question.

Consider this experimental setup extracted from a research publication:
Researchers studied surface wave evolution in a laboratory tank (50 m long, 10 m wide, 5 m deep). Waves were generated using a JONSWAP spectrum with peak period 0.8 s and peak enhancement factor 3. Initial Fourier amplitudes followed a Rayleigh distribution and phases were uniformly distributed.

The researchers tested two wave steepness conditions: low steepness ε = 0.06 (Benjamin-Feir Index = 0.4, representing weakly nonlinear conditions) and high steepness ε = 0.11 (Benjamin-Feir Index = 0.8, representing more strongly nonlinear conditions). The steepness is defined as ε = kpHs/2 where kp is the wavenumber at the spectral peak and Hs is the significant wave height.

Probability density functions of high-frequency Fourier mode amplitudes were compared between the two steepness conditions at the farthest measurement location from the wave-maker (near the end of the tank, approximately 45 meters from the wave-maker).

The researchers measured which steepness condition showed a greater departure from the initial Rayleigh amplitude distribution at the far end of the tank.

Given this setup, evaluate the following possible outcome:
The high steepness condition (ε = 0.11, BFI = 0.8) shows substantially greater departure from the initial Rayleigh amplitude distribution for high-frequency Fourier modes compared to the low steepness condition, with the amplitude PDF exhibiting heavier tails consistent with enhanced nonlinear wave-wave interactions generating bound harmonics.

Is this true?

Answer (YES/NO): YES